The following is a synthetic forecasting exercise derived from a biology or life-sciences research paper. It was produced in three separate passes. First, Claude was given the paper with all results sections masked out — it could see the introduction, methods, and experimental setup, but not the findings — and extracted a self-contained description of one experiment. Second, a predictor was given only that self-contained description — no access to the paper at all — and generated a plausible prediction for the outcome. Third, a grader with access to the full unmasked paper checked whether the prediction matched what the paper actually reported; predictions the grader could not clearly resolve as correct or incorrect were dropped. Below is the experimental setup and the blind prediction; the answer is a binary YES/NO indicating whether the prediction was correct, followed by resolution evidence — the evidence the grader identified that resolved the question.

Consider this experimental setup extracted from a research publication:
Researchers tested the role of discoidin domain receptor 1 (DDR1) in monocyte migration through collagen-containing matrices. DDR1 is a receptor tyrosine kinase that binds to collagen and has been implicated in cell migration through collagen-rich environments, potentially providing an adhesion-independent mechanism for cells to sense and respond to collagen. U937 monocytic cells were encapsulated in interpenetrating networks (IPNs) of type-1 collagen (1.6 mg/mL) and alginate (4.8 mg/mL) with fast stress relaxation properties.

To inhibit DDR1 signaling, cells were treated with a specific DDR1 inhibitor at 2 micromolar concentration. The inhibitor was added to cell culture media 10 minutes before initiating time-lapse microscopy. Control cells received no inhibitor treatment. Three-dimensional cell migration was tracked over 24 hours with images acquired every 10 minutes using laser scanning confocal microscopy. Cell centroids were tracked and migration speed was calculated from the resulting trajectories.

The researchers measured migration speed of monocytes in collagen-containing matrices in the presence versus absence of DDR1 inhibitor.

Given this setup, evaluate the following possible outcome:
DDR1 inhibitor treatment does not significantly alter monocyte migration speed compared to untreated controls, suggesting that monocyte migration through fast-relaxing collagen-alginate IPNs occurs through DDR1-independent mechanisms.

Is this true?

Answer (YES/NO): YES